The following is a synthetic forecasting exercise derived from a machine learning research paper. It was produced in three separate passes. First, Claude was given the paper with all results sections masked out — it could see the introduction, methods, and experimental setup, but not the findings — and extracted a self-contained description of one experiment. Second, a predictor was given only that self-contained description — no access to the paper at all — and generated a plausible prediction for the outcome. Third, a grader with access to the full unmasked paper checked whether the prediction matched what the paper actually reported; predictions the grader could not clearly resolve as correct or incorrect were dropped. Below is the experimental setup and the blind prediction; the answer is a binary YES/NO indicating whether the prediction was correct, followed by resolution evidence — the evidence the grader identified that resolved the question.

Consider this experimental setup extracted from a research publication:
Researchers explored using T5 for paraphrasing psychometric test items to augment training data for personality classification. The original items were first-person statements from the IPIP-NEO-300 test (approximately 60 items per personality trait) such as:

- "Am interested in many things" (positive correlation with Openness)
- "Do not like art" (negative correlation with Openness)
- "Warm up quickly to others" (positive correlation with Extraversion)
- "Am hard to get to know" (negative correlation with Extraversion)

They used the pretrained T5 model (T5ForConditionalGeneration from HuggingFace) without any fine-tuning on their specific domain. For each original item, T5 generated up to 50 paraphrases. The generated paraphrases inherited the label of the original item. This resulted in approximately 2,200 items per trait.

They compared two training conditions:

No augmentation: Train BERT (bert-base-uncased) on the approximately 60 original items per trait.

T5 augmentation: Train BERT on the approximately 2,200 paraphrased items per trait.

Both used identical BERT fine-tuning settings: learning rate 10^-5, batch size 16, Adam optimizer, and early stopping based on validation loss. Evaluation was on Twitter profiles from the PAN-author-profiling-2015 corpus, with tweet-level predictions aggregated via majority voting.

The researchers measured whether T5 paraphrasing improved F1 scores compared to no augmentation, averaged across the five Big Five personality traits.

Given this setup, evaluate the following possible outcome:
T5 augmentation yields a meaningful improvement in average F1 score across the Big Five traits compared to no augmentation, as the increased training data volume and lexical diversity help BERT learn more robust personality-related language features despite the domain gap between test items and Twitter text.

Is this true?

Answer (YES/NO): YES